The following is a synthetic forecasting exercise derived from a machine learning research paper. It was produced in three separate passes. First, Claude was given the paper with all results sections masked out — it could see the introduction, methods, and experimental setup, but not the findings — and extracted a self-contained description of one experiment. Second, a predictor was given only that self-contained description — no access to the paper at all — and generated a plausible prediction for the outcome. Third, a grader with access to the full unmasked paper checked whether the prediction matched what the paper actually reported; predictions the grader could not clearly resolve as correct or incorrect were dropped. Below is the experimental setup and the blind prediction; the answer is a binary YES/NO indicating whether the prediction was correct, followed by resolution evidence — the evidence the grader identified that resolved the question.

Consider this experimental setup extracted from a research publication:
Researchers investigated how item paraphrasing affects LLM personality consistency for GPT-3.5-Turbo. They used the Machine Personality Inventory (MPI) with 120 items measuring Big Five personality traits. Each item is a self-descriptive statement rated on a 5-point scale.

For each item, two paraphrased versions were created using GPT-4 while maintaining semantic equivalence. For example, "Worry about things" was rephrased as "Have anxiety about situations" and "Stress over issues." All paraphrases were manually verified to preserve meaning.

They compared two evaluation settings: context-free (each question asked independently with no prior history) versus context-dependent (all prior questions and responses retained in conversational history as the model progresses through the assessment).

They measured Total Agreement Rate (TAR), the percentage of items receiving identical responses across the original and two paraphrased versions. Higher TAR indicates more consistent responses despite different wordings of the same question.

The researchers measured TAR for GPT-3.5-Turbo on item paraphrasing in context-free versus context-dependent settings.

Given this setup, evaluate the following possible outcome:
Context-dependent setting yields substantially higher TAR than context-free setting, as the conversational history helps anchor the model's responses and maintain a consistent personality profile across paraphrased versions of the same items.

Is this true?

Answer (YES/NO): NO